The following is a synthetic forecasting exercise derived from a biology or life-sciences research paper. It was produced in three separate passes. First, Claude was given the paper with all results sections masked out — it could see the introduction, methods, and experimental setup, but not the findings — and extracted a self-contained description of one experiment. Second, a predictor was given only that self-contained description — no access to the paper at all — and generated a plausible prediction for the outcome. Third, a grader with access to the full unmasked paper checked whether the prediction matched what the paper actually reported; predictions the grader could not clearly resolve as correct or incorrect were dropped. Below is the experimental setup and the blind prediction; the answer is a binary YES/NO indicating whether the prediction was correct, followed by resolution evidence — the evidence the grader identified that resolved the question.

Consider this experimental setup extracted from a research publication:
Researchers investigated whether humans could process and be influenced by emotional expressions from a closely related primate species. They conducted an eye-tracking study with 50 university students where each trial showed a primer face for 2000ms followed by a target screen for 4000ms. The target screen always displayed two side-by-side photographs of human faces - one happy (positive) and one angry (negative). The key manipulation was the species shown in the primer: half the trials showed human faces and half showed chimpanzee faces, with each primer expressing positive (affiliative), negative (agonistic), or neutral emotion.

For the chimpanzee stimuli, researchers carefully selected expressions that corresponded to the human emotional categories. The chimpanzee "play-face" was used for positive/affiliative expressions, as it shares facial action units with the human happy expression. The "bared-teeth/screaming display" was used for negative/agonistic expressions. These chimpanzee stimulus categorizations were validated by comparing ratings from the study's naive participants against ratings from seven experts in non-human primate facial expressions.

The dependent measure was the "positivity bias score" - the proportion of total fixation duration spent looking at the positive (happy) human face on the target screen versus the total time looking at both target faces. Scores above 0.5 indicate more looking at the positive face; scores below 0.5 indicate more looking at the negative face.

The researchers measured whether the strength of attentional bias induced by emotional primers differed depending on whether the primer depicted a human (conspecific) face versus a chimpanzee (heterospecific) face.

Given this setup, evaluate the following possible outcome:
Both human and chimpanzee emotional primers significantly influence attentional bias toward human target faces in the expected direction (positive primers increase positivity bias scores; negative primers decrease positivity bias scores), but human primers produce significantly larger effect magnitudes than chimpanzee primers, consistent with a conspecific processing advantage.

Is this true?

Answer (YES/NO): NO